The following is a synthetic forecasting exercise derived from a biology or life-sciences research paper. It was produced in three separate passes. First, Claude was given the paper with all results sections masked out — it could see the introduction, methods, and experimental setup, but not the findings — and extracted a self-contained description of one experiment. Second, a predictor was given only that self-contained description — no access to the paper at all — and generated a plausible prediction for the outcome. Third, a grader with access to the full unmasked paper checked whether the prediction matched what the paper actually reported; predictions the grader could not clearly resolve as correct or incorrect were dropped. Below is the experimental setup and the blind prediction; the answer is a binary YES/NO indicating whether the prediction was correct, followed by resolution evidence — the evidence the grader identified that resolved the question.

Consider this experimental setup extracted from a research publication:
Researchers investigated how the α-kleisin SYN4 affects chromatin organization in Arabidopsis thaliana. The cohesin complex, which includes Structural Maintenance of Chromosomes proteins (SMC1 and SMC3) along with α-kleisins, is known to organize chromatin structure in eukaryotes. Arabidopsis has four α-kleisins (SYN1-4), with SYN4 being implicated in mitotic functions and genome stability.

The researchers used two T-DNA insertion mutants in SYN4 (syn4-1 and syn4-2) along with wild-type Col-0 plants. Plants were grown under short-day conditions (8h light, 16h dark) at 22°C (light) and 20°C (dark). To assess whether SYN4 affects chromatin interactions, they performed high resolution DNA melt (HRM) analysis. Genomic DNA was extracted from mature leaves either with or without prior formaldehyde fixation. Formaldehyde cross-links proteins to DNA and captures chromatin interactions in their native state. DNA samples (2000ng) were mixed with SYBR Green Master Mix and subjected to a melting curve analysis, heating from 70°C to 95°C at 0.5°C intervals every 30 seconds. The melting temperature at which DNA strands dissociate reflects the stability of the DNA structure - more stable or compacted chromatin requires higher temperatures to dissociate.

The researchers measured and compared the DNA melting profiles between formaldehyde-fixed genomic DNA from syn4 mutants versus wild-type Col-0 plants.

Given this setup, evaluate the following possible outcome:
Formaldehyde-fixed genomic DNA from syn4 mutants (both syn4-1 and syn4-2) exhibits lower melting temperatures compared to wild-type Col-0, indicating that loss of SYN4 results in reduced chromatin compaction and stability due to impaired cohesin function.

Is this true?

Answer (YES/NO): YES